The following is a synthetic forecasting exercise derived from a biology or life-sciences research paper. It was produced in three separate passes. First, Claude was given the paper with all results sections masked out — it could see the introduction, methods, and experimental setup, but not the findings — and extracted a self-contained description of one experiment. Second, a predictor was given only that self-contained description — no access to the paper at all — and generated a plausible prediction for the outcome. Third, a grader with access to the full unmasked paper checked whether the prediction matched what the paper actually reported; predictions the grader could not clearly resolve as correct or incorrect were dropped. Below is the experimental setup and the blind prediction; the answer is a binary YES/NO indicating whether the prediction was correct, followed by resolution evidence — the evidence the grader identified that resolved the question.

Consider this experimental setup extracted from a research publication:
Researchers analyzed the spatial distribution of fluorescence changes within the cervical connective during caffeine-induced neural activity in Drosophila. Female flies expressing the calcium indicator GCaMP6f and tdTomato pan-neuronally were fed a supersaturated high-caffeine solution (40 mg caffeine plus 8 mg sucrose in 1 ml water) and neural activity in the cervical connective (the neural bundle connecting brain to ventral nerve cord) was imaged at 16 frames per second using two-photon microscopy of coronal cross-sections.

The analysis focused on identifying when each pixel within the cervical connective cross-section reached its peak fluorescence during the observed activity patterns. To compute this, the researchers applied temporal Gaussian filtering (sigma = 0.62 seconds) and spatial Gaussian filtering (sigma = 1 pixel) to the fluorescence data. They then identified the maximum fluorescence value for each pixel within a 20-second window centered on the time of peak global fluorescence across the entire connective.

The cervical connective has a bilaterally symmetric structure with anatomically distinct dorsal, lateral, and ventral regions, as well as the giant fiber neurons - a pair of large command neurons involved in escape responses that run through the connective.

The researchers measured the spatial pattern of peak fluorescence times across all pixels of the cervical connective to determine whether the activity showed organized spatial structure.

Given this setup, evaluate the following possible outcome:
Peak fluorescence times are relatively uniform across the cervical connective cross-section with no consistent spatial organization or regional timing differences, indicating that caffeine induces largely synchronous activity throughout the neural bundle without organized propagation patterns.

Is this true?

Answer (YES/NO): NO